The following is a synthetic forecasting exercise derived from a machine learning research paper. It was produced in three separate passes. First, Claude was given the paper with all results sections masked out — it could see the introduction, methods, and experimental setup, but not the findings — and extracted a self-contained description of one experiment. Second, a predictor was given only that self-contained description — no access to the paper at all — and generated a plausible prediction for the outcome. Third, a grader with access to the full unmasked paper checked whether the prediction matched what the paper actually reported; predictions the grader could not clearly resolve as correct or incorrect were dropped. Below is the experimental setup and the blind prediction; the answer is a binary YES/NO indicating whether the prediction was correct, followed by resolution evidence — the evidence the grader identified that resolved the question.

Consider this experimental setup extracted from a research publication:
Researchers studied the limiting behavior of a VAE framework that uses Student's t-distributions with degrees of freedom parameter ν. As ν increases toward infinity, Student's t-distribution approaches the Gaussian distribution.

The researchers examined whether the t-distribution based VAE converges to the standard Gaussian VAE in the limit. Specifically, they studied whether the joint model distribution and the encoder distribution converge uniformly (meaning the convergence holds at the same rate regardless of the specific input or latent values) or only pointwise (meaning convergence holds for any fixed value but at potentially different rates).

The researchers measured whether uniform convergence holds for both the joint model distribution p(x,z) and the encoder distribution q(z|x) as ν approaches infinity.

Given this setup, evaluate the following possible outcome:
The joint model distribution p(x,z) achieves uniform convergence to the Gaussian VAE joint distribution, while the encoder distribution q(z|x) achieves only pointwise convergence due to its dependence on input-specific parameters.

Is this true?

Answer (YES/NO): NO